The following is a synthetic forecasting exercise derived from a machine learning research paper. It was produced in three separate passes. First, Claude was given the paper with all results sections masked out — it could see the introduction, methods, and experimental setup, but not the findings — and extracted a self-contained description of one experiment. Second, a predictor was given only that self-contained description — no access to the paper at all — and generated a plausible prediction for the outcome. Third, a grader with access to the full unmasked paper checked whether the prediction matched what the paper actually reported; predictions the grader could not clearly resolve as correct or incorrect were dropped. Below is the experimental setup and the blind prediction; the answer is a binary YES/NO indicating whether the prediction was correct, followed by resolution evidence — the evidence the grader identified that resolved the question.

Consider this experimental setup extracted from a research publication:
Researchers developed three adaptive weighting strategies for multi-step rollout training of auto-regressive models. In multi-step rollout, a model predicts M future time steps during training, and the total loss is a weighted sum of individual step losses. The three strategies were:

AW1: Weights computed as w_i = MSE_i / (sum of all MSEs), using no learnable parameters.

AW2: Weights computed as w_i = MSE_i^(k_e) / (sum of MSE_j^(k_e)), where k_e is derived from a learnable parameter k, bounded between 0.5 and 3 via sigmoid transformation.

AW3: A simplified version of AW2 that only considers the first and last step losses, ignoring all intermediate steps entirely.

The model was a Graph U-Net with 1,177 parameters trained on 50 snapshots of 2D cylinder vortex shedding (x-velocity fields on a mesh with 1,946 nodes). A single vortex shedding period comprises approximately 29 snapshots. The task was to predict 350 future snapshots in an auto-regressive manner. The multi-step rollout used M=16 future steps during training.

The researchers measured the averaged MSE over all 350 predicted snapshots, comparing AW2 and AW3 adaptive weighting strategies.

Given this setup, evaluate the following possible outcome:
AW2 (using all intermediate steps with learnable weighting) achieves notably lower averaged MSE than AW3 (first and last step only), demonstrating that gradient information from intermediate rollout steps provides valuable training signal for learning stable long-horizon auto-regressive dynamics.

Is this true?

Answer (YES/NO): NO